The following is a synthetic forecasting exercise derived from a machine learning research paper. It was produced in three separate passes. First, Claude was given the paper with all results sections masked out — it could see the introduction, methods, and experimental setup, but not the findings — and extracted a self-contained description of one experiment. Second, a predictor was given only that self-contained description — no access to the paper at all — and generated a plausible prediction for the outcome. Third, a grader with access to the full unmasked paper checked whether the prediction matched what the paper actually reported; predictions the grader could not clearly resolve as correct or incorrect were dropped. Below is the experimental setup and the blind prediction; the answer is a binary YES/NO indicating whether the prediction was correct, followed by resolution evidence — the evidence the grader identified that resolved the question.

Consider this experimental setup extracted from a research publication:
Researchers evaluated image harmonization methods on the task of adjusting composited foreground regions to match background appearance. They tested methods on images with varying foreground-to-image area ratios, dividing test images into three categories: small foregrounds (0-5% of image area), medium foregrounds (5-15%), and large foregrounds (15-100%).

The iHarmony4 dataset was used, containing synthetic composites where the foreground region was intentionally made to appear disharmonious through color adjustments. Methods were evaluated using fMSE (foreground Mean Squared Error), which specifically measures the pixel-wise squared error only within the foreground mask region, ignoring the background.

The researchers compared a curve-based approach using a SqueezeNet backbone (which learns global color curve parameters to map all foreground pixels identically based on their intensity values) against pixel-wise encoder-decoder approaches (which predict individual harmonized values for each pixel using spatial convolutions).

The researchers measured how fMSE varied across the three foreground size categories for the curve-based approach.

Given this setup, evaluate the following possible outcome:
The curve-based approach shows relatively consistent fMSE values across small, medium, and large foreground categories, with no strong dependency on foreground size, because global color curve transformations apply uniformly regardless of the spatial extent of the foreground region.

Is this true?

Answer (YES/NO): NO